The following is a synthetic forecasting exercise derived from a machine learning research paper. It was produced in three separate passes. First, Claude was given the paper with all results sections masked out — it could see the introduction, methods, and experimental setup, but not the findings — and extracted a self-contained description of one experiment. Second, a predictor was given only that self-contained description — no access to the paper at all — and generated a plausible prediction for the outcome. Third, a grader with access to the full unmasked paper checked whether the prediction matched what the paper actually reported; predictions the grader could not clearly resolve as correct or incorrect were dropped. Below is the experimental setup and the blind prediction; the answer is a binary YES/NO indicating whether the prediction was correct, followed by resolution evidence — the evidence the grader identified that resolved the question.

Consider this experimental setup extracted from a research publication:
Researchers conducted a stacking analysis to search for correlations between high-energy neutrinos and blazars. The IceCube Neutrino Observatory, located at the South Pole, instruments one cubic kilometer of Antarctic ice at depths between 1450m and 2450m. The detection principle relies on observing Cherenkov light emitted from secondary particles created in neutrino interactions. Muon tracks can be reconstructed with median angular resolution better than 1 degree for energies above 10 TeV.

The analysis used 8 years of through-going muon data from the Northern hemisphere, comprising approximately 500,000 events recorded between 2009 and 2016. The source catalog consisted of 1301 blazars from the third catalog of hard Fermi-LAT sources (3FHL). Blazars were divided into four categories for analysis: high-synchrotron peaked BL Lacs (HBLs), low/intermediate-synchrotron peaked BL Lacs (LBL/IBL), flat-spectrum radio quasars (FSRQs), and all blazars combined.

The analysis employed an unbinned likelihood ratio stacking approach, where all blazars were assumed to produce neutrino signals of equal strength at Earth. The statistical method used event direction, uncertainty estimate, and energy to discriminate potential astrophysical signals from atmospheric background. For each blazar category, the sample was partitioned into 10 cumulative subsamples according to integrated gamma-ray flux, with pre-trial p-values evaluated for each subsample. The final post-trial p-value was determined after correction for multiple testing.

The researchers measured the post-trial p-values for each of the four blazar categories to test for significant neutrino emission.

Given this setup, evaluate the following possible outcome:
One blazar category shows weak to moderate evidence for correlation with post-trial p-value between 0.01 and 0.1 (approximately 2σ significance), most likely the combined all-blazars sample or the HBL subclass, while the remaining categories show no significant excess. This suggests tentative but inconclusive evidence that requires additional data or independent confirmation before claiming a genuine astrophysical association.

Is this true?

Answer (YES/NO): NO